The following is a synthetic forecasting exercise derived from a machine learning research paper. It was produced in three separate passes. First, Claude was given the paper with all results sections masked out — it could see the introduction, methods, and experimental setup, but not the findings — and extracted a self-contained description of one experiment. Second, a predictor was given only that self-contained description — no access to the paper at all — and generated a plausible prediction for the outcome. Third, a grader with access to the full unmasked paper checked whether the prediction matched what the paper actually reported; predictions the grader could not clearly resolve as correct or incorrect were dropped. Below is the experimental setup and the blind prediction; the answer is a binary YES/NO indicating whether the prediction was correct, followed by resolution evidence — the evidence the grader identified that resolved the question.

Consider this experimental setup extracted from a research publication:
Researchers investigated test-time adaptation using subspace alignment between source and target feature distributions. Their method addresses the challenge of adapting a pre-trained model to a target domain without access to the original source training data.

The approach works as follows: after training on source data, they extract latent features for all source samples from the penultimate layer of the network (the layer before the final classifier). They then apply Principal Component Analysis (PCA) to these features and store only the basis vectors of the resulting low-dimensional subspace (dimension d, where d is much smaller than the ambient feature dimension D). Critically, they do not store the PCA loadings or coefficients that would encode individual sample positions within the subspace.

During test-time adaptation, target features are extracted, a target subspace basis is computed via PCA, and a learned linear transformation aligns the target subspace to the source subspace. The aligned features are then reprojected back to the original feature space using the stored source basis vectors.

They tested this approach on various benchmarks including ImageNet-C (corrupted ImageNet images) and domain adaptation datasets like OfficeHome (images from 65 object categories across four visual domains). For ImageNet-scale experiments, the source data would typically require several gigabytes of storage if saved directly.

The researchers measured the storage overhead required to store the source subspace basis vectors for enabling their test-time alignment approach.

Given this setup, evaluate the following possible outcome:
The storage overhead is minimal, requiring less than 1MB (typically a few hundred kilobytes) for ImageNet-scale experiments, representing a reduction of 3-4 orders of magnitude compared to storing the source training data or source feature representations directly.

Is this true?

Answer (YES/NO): NO